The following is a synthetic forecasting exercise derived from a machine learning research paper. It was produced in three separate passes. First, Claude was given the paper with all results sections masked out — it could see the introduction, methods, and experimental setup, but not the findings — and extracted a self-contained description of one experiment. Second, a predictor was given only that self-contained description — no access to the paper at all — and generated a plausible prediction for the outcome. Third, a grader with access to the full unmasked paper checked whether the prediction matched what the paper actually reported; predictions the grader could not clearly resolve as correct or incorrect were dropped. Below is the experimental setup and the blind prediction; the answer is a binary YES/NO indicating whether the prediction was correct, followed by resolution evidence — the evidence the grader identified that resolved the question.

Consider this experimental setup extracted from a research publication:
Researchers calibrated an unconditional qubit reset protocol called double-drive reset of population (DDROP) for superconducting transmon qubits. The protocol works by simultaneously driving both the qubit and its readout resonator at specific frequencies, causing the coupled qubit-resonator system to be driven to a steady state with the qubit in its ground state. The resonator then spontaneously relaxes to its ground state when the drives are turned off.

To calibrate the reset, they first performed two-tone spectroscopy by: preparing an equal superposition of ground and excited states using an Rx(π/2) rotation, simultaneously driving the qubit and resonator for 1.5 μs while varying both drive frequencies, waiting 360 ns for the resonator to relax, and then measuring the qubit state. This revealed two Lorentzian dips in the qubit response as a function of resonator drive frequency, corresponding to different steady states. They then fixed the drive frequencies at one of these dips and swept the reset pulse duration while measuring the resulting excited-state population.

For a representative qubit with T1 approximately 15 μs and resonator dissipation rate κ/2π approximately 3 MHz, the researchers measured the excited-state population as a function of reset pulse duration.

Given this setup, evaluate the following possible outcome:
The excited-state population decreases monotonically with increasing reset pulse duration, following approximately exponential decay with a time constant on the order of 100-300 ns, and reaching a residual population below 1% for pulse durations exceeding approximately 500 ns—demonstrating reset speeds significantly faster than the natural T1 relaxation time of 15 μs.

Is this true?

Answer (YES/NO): NO